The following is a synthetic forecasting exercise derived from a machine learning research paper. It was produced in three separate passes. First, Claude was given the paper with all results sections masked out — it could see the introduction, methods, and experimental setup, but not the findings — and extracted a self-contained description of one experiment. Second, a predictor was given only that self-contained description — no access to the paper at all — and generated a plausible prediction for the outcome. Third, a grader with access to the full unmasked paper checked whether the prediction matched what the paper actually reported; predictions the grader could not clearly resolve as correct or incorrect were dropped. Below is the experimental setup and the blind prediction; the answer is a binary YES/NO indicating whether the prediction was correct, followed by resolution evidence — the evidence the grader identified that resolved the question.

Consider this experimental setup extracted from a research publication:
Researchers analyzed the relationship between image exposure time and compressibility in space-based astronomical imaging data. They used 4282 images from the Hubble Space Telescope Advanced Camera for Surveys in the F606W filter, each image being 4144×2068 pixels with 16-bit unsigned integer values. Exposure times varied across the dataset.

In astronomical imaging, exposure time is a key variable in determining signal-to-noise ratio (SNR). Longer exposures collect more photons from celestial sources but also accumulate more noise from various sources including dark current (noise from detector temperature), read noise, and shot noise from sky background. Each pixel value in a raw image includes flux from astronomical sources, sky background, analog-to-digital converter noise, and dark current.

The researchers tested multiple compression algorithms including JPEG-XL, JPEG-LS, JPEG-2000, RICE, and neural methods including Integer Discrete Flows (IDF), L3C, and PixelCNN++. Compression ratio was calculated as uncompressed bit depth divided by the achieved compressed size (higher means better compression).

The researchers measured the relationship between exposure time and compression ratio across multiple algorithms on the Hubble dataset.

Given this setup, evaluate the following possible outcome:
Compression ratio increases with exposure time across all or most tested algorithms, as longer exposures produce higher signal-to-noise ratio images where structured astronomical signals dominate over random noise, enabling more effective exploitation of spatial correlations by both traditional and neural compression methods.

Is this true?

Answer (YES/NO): NO